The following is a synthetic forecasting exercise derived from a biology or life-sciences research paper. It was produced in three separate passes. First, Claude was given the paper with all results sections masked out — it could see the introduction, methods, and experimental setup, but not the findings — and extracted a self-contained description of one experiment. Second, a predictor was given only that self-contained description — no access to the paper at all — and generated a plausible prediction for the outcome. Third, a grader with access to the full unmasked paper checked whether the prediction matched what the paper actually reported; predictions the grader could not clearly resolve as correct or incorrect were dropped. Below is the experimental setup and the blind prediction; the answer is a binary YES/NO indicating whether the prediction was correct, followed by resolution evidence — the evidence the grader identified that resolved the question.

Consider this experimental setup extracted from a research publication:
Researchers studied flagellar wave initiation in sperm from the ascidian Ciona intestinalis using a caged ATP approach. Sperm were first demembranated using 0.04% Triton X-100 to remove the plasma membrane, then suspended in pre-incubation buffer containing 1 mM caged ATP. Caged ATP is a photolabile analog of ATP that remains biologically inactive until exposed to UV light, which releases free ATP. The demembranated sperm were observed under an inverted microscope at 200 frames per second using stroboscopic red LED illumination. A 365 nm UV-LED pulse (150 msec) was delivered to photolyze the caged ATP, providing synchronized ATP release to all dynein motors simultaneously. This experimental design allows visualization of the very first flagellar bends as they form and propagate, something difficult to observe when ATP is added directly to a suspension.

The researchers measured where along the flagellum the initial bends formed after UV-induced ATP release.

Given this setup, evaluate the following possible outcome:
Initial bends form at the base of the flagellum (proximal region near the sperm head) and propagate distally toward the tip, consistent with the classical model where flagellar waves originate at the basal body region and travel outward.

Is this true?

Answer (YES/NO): YES